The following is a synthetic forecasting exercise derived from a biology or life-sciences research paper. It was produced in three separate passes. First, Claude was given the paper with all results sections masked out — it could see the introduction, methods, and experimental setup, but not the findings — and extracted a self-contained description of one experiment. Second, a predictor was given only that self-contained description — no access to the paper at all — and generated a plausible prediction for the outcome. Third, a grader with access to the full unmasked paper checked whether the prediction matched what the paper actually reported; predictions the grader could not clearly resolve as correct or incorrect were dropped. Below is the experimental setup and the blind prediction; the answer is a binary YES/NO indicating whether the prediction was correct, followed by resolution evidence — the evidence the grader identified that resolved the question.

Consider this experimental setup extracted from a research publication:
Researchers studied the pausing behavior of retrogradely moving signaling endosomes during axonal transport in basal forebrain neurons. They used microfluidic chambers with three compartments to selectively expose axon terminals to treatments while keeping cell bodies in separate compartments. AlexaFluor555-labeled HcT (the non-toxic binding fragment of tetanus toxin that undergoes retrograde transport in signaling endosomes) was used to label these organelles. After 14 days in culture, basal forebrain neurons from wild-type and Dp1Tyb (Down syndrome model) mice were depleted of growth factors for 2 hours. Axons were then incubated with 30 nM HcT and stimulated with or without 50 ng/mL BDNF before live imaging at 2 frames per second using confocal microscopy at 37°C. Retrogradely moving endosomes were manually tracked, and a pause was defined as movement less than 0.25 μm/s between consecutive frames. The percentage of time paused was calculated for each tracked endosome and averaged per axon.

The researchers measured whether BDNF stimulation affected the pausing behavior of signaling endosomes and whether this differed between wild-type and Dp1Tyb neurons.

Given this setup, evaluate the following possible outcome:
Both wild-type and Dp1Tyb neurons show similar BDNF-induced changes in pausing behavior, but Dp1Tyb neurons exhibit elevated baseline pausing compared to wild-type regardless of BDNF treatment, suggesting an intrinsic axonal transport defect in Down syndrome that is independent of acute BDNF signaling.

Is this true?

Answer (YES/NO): NO